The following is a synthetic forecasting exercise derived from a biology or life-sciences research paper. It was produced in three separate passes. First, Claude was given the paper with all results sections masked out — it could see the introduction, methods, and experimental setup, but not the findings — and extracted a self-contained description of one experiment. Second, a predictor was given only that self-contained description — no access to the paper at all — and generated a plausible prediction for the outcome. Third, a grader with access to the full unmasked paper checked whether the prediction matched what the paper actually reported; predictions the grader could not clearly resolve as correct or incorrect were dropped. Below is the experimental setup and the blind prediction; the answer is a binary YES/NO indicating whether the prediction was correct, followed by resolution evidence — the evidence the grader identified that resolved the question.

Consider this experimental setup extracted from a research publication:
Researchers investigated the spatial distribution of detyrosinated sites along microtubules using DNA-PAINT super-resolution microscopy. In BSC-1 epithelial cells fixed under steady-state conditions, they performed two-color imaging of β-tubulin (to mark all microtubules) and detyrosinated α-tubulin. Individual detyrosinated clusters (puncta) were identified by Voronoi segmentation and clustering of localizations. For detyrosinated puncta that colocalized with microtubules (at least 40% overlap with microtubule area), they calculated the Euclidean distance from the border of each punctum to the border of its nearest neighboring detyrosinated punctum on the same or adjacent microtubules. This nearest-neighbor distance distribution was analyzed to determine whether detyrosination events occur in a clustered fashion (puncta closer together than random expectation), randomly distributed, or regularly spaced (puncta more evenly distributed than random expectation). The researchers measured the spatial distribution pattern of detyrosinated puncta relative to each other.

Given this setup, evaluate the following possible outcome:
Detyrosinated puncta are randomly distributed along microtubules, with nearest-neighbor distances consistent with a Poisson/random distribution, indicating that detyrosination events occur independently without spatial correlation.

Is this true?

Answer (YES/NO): YES